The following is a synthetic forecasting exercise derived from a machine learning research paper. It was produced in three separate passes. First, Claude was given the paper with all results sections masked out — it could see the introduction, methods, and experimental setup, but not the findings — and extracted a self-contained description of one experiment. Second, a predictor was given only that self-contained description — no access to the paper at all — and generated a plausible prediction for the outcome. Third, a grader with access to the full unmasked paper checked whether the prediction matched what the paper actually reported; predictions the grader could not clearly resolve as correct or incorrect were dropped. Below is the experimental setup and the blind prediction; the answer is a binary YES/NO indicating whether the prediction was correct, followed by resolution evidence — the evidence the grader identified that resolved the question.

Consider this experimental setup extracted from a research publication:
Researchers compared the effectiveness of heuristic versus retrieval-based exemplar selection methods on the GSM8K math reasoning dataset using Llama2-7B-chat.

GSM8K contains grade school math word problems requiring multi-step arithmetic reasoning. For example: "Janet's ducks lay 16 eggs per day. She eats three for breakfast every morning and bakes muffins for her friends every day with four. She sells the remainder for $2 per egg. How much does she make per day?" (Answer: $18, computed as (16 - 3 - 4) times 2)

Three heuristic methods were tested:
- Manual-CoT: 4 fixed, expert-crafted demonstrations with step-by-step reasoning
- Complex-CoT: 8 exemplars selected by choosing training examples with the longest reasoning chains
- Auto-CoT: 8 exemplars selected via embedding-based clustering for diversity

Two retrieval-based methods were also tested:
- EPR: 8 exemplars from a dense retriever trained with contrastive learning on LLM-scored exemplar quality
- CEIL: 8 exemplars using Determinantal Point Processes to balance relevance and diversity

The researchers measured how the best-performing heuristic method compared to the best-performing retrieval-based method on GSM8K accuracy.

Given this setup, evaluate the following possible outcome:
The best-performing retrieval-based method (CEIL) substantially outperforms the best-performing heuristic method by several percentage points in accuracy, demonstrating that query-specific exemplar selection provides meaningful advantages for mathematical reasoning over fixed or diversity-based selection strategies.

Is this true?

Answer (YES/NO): NO